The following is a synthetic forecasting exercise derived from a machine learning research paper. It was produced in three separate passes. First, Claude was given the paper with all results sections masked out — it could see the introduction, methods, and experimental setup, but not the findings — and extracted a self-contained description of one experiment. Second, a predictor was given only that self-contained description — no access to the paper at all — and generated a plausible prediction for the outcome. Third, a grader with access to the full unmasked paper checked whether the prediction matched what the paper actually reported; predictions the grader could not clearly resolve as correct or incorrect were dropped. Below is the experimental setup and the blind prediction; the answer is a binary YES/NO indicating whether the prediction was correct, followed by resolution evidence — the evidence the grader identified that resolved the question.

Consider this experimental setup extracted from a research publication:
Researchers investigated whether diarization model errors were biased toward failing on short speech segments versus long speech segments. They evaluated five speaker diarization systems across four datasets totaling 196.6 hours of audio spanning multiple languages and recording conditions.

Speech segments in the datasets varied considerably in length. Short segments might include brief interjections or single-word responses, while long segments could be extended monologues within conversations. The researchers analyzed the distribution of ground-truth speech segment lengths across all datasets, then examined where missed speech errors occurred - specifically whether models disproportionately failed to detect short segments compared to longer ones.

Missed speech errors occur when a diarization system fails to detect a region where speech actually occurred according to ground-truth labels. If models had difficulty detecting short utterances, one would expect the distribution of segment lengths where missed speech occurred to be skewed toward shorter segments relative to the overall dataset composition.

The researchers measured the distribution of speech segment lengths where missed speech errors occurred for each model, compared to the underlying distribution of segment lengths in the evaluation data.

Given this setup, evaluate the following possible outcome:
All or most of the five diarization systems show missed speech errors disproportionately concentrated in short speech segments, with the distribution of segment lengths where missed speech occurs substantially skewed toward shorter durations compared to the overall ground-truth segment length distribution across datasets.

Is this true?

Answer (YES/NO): NO